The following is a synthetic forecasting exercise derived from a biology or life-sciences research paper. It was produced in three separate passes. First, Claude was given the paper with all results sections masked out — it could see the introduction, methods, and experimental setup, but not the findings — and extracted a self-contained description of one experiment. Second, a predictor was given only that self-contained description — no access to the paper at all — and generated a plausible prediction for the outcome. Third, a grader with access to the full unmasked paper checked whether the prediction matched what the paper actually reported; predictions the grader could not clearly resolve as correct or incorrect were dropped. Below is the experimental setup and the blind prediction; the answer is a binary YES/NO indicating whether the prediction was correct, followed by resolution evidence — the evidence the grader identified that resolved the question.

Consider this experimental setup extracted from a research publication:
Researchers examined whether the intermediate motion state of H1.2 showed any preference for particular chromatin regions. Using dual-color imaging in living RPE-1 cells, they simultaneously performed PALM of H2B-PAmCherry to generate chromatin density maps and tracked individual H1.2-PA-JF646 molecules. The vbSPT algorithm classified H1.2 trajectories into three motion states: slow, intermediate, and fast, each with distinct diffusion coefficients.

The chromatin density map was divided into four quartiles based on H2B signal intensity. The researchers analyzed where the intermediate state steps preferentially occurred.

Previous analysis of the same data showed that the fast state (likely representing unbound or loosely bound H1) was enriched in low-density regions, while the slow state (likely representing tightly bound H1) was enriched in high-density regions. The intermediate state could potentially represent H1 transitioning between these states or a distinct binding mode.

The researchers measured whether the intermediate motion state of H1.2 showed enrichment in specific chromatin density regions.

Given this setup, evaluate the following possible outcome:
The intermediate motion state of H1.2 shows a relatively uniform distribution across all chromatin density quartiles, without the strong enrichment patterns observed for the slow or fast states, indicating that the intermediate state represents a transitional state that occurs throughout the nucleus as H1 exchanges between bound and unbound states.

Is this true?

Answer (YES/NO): NO